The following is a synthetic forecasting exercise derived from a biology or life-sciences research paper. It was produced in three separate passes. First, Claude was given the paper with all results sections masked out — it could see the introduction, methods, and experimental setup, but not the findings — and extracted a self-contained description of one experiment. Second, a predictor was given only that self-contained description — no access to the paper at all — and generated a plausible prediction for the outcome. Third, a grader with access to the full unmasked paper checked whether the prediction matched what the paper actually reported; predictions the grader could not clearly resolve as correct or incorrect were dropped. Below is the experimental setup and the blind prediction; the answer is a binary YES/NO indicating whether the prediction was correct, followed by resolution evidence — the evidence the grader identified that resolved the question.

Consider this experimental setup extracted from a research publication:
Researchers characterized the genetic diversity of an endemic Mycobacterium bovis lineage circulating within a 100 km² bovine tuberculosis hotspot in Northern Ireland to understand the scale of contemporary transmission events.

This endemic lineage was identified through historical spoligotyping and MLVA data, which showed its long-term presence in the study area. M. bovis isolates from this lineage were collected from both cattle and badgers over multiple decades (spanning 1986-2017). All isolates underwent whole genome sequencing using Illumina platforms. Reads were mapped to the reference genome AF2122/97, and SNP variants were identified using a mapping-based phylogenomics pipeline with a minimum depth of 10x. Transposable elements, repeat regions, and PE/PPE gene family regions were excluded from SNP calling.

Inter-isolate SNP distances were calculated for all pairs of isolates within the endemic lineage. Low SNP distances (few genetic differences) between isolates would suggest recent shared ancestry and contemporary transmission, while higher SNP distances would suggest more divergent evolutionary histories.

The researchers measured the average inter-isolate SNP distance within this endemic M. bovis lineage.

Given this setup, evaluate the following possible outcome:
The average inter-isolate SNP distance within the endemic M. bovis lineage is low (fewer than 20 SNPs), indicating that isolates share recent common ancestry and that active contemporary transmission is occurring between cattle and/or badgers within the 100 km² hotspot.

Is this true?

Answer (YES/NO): YES